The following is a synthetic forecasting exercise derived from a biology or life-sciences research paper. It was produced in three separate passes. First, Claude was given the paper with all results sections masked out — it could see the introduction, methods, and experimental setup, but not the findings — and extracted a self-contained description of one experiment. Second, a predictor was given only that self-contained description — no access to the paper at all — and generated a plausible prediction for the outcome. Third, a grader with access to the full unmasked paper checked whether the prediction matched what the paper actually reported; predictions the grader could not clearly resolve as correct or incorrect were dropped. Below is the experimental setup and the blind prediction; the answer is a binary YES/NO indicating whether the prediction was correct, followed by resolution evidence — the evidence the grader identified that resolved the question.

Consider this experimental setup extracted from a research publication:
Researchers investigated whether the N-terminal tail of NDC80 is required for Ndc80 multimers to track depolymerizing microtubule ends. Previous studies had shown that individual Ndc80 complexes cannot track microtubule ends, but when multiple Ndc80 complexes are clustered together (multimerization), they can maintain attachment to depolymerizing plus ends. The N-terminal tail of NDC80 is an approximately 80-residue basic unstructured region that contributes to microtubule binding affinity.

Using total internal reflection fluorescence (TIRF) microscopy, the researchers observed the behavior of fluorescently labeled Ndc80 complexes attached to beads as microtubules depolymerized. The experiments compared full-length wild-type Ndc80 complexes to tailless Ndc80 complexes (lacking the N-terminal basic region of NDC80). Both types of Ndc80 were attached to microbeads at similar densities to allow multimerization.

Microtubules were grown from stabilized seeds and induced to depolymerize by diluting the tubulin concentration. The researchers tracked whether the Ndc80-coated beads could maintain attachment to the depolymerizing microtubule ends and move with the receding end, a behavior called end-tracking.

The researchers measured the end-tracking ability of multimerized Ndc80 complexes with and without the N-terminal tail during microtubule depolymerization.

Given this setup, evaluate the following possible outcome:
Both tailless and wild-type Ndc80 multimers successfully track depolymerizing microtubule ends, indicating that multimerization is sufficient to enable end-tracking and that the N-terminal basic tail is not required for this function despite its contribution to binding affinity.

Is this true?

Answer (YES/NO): NO